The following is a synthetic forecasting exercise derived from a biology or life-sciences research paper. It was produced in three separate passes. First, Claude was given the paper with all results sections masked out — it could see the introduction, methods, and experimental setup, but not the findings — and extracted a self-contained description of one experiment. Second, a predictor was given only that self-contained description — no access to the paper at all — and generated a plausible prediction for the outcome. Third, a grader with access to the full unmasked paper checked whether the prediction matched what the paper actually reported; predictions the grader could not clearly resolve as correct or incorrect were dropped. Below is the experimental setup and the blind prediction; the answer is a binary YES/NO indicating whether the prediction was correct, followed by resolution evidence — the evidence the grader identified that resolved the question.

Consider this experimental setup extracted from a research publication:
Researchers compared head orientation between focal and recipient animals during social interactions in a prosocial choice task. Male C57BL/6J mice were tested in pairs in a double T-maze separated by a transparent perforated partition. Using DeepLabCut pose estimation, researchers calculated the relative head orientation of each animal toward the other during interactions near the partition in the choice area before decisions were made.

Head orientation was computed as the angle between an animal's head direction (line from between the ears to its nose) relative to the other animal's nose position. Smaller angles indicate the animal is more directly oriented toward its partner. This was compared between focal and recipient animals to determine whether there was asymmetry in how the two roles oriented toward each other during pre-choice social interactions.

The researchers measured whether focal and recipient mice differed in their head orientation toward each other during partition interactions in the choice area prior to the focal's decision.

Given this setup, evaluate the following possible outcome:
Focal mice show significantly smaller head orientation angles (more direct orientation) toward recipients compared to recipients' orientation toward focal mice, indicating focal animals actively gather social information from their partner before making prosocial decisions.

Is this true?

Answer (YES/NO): NO